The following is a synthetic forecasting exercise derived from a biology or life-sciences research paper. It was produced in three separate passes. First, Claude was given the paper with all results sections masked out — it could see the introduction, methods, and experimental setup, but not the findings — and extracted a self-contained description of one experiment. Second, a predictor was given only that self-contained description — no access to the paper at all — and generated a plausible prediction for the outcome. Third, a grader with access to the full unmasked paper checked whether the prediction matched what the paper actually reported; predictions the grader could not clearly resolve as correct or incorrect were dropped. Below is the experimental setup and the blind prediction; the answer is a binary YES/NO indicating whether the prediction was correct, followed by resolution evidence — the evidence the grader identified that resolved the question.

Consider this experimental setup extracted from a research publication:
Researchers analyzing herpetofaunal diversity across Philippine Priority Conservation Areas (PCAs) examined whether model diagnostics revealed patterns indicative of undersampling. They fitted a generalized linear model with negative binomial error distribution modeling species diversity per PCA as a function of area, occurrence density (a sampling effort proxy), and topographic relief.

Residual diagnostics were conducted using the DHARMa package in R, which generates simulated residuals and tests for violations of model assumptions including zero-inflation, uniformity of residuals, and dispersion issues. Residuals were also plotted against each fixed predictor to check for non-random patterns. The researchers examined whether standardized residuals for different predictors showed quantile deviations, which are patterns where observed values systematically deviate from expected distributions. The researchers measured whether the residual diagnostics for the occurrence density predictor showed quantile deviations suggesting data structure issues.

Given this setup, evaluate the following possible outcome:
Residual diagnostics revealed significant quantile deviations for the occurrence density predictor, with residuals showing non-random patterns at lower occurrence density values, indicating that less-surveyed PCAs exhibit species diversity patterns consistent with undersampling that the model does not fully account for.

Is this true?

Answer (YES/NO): NO